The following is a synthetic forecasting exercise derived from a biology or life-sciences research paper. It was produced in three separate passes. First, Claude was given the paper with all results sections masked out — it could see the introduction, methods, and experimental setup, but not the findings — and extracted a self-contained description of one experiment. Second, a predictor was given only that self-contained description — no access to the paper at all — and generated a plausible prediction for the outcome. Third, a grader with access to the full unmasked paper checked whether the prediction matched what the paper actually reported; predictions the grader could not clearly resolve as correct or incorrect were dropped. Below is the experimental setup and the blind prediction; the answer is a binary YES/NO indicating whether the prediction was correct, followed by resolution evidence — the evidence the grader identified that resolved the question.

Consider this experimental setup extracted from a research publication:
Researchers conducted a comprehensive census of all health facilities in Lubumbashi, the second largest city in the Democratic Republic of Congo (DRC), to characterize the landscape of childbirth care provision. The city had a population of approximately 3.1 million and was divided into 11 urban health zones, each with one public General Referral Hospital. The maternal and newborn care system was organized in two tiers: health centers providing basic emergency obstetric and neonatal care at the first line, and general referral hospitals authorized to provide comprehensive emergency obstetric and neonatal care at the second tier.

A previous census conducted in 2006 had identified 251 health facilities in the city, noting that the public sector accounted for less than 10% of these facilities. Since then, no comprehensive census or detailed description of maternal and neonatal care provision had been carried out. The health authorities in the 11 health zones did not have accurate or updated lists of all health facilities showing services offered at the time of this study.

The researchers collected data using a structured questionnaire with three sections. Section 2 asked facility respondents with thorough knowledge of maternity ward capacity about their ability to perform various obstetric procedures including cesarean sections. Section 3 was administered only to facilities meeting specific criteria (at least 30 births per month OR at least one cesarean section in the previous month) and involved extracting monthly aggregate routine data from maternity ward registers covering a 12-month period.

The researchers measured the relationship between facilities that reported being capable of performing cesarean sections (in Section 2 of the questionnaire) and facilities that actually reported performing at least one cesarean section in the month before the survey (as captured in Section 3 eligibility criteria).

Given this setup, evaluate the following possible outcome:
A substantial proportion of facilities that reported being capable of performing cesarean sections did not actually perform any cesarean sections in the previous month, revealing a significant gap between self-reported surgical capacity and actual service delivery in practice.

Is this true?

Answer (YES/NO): YES